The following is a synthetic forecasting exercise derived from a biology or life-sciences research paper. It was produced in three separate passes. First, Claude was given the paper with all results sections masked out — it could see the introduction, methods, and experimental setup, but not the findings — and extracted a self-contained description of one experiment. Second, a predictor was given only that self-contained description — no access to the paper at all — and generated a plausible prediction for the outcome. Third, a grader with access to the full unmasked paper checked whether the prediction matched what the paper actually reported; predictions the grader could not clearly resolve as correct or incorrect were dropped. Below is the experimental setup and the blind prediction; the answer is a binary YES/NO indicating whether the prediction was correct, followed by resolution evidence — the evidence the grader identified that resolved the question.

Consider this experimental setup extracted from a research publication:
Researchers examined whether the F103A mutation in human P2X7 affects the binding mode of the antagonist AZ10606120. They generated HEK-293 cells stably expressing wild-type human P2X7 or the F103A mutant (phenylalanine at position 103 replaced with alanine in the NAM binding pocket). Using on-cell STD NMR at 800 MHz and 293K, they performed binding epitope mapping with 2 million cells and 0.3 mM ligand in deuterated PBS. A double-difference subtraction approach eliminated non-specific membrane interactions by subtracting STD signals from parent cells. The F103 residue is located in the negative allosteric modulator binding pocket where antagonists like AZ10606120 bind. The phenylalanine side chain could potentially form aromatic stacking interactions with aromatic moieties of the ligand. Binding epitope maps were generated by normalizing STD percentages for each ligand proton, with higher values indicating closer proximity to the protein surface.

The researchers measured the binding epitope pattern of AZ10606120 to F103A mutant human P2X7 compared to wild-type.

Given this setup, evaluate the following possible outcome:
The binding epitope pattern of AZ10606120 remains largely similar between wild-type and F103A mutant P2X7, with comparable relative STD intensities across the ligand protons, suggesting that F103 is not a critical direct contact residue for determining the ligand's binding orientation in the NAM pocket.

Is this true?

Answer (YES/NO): NO